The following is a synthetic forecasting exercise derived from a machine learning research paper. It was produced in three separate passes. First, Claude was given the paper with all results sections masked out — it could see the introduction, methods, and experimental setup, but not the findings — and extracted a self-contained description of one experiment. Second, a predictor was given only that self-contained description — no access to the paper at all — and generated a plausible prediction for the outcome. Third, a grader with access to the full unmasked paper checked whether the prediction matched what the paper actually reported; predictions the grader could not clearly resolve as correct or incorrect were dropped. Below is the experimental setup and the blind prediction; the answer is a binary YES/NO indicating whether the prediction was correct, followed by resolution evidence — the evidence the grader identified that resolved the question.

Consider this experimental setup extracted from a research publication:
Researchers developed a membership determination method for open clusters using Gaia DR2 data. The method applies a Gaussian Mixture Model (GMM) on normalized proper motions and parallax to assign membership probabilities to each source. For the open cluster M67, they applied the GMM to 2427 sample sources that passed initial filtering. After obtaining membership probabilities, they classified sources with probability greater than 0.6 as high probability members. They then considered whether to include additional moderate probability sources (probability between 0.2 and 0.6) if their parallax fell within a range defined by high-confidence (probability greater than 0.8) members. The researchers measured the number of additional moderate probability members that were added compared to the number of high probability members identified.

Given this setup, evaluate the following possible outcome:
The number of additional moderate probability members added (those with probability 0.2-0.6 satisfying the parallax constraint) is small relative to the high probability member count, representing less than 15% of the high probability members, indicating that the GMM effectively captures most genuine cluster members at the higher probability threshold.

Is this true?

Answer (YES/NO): YES